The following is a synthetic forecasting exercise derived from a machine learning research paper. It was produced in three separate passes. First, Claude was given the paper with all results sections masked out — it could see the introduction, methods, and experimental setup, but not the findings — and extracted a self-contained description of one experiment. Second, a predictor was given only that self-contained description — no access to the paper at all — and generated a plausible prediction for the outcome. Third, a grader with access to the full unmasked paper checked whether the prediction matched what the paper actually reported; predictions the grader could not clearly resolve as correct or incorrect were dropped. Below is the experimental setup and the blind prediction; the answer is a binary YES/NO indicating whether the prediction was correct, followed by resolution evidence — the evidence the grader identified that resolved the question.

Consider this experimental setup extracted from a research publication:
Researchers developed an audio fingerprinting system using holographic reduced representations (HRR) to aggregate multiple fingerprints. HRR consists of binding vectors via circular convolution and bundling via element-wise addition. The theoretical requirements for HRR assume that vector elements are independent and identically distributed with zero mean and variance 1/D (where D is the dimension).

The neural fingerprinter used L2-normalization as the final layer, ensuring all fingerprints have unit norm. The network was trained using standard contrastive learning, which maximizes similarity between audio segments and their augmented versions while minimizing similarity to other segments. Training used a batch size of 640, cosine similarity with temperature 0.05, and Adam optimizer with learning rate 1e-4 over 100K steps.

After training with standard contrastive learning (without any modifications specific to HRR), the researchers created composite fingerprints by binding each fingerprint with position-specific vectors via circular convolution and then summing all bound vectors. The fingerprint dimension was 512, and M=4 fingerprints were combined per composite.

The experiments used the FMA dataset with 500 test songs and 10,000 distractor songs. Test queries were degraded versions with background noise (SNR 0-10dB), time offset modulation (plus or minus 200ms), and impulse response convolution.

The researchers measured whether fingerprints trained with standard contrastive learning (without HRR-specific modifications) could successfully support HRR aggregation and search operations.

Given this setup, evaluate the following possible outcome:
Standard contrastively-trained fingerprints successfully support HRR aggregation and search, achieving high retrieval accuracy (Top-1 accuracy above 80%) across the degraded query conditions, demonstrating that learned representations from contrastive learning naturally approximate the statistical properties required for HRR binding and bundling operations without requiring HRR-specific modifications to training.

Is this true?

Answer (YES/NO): NO